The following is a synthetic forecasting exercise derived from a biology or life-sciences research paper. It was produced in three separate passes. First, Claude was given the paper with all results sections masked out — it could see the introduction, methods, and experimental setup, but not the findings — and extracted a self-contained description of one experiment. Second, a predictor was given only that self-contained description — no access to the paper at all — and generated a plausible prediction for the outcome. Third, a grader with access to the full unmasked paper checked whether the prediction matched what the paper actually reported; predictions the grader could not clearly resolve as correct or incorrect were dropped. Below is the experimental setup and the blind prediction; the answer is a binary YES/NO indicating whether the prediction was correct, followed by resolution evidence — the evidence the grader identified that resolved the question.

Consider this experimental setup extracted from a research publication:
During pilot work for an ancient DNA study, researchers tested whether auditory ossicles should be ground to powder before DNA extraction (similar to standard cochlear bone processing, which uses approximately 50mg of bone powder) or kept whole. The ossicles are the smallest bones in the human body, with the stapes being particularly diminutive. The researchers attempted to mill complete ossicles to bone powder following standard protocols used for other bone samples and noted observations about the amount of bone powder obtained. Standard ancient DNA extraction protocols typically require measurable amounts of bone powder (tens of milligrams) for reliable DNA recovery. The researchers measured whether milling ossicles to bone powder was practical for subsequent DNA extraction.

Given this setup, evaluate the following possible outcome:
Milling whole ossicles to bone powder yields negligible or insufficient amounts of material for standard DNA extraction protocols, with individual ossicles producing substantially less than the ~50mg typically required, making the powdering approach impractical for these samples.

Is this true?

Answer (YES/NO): YES